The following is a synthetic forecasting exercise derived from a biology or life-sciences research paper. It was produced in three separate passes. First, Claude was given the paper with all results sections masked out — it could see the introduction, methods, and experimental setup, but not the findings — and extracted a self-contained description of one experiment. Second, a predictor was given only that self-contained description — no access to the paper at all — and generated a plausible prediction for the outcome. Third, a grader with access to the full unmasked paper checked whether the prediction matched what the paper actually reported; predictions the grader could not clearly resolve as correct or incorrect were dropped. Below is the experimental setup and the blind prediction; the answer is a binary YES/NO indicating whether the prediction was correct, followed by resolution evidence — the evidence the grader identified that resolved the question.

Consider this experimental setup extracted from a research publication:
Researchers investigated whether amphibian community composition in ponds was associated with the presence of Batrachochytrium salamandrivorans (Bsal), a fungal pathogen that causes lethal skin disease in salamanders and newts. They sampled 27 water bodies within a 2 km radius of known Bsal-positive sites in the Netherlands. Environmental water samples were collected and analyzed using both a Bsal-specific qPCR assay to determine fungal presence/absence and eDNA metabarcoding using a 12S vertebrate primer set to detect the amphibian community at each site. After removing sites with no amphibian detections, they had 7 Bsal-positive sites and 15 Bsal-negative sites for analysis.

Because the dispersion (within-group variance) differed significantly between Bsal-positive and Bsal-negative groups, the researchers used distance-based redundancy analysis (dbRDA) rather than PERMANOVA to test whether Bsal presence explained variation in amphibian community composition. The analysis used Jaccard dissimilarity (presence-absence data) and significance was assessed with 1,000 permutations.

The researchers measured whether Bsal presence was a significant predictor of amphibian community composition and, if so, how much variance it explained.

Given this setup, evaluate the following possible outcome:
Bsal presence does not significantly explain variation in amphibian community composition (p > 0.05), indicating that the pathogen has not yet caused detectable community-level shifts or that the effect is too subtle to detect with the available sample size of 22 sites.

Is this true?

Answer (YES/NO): NO